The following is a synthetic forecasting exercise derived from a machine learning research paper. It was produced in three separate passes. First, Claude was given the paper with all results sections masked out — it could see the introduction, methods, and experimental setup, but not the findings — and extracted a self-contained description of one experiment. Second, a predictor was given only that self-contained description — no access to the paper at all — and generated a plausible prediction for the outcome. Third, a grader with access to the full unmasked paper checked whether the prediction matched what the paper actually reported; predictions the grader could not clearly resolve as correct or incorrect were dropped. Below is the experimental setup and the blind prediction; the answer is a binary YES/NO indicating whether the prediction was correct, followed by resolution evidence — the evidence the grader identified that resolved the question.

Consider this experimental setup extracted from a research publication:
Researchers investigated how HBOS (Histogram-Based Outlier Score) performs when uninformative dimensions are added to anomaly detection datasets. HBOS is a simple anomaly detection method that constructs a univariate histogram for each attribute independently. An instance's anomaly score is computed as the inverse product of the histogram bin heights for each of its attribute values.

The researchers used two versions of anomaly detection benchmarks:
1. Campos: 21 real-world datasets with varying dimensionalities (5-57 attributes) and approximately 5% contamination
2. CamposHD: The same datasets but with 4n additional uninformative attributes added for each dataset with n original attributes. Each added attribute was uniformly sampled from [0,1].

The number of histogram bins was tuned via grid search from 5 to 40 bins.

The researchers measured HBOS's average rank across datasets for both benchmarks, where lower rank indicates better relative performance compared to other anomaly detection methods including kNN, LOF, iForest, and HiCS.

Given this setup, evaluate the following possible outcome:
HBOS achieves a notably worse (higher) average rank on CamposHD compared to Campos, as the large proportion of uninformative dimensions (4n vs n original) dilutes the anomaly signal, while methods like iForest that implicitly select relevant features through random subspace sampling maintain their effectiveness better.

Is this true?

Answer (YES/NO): NO